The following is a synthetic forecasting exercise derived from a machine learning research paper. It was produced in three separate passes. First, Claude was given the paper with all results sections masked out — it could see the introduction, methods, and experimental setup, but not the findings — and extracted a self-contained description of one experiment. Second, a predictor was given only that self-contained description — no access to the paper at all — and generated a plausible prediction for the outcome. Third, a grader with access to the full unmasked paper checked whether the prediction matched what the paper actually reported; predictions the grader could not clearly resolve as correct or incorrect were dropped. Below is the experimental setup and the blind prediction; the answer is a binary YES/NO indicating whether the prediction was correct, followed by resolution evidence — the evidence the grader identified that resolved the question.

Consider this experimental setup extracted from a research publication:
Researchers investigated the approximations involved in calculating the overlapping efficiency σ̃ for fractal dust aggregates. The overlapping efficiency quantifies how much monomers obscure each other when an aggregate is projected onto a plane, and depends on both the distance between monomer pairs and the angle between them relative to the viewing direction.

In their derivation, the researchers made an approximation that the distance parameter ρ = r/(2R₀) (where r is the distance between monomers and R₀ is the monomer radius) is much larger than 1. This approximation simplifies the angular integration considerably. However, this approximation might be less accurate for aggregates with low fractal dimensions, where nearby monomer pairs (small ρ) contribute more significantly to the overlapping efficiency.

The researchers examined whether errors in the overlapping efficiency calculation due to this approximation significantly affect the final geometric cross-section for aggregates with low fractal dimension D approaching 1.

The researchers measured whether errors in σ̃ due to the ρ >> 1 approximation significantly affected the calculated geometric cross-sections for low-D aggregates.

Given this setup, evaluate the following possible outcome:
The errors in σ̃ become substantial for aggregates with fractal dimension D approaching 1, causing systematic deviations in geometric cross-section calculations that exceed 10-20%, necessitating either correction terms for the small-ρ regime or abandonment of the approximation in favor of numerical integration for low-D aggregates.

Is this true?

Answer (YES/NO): NO